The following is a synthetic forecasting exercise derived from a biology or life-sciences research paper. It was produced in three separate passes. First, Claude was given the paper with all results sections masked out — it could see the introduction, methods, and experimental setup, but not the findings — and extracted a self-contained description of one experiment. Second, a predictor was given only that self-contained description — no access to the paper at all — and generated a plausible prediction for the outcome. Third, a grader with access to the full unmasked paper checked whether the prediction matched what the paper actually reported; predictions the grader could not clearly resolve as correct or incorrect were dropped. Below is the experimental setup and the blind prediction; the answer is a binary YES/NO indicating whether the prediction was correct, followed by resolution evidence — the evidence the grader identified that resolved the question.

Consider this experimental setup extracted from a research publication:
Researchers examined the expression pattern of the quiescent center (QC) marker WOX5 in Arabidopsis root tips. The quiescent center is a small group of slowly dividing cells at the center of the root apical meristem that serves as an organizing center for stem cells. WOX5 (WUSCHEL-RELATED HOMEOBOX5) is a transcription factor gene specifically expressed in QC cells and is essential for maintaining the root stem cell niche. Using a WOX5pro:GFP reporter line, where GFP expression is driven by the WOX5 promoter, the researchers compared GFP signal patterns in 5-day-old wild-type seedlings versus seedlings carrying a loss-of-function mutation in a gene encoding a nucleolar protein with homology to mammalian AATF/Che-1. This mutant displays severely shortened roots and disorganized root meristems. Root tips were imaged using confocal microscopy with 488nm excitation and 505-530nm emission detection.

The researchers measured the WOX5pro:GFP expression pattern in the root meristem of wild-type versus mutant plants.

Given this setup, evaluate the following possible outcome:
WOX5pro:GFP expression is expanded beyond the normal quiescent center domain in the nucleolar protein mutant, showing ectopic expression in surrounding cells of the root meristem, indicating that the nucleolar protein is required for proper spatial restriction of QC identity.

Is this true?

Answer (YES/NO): NO